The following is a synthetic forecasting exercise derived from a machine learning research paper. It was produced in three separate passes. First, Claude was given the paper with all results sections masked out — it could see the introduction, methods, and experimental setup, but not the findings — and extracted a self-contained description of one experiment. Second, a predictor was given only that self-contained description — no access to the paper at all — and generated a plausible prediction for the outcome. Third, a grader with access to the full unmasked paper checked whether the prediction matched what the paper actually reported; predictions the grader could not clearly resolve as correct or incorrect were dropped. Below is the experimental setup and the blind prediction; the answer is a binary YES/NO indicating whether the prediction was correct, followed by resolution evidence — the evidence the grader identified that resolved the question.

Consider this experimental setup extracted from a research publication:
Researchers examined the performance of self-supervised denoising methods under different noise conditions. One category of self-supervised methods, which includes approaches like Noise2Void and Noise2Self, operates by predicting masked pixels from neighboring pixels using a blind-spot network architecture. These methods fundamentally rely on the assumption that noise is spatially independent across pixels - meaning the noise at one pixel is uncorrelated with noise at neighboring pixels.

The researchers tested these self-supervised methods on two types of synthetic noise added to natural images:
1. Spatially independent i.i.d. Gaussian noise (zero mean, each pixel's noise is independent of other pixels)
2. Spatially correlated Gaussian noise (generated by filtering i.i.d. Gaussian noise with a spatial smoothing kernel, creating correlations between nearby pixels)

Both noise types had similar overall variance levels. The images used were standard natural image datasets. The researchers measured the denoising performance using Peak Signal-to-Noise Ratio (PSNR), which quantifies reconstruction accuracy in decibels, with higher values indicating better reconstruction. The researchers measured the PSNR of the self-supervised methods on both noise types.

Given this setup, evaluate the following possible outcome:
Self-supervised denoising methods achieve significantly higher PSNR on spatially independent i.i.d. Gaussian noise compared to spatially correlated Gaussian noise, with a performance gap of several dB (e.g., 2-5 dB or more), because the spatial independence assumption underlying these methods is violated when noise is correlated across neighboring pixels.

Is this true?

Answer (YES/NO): NO